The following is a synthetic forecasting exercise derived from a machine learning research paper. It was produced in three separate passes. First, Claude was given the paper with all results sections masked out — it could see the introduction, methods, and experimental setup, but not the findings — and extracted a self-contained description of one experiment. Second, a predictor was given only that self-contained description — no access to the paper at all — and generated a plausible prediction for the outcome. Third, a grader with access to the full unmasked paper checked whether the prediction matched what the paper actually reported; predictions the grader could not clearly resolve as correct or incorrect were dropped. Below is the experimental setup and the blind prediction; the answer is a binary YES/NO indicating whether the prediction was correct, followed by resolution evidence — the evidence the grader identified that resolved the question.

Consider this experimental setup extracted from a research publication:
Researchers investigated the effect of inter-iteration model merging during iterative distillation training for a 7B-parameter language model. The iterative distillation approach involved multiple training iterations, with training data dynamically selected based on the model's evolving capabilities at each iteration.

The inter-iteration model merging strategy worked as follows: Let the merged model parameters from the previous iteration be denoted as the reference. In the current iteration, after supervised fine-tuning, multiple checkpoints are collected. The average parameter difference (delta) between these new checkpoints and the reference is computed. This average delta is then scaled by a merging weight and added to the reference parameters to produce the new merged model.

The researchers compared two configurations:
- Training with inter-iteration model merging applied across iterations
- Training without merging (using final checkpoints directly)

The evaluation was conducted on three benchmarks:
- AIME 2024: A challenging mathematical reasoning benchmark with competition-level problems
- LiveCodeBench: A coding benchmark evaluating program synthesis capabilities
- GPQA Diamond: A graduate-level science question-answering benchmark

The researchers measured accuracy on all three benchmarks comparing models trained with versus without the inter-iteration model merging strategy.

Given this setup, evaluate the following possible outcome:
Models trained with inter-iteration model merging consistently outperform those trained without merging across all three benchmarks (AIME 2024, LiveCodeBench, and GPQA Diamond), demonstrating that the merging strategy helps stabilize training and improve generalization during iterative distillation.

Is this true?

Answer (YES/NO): YES